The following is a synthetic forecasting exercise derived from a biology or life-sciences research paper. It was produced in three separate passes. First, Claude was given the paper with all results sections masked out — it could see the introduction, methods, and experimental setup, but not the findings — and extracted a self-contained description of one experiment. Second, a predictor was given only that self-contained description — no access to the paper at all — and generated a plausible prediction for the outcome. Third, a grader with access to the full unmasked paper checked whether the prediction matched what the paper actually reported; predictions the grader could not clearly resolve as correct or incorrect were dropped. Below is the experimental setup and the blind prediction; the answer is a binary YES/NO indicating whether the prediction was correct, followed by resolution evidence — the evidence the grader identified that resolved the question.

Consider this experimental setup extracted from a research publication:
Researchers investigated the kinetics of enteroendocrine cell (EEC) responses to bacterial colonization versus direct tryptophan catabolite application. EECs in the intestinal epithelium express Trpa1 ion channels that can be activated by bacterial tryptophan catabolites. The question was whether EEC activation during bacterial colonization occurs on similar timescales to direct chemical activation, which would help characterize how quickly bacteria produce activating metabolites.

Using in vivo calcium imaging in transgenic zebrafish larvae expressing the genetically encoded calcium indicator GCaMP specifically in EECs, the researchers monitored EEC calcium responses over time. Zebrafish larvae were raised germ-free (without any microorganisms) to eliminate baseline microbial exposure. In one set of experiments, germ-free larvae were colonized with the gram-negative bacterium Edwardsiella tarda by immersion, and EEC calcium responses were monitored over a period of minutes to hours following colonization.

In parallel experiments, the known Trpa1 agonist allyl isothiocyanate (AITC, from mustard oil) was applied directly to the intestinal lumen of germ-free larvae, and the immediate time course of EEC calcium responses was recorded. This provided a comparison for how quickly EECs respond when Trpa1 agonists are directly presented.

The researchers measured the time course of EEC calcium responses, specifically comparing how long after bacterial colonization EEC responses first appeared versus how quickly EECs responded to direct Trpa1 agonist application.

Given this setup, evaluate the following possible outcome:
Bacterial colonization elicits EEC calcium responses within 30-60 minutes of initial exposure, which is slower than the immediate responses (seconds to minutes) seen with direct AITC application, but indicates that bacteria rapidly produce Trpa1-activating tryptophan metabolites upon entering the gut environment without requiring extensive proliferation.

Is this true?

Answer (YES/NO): NO